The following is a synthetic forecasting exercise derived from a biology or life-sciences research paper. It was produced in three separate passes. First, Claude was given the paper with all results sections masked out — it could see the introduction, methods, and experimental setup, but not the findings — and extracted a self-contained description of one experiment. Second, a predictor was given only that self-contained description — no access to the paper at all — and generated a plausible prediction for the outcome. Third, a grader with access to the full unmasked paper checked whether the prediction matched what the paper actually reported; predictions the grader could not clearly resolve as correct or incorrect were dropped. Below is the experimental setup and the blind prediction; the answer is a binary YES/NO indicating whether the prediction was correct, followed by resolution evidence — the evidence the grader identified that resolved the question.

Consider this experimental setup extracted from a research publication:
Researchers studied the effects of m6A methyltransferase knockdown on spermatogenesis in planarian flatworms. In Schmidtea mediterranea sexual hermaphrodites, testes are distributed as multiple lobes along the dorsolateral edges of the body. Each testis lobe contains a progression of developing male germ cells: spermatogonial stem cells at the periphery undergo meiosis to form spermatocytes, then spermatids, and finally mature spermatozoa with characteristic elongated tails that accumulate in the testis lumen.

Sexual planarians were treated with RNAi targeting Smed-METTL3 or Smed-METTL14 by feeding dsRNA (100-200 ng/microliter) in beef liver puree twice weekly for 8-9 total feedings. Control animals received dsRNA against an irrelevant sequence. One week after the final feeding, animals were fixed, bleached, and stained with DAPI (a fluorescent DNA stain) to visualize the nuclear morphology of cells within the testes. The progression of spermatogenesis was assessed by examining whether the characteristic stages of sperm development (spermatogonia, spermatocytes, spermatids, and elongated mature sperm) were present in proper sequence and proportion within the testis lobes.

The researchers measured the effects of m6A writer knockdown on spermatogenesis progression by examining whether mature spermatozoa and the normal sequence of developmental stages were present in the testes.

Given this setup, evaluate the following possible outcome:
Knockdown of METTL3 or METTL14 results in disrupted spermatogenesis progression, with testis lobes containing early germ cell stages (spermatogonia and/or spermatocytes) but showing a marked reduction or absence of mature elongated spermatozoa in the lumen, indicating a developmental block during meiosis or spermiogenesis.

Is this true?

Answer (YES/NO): YES